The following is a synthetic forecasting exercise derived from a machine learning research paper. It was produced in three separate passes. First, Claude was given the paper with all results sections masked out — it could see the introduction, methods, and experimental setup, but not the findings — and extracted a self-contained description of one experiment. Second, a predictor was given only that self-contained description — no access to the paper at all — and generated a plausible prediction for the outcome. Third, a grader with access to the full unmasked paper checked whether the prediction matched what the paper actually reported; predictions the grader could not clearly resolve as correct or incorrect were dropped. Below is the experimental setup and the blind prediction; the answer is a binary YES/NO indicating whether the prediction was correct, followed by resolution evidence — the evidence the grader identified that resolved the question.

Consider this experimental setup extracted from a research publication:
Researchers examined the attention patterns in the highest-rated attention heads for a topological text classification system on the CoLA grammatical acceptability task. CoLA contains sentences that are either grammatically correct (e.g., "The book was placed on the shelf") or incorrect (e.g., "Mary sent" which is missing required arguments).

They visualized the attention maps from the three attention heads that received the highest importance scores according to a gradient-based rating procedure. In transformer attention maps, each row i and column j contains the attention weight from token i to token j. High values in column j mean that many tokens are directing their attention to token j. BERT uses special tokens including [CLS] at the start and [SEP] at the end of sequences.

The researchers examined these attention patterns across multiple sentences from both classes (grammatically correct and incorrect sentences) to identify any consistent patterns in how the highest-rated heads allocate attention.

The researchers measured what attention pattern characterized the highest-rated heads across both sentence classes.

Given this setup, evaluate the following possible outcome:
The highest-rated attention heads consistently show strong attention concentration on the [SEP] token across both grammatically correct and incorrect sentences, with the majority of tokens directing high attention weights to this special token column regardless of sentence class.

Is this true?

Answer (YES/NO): YES